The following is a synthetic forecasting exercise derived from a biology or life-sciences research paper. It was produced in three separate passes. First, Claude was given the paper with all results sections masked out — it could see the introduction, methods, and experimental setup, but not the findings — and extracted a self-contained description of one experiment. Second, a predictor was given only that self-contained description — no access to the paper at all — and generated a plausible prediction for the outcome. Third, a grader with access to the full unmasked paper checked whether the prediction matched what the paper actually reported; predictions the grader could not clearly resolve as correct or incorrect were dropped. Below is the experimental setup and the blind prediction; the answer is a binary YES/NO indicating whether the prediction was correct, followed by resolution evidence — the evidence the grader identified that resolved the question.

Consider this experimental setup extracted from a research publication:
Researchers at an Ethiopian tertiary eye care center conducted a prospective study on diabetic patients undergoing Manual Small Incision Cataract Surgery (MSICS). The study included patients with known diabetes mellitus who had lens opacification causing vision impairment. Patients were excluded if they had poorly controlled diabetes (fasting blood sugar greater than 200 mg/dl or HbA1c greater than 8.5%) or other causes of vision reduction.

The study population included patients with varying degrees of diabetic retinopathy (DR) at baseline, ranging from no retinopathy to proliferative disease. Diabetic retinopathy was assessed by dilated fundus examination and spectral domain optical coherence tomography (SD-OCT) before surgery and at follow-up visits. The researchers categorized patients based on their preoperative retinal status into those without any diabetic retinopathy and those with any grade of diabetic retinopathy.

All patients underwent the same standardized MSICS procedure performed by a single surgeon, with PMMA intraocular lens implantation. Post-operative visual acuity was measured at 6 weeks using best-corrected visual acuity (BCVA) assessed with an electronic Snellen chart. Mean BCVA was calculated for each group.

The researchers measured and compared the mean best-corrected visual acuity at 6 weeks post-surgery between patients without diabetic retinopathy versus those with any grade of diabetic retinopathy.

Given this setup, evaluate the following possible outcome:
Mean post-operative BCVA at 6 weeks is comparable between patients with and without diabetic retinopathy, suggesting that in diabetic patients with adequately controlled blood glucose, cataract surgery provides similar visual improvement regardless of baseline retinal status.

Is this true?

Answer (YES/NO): NO